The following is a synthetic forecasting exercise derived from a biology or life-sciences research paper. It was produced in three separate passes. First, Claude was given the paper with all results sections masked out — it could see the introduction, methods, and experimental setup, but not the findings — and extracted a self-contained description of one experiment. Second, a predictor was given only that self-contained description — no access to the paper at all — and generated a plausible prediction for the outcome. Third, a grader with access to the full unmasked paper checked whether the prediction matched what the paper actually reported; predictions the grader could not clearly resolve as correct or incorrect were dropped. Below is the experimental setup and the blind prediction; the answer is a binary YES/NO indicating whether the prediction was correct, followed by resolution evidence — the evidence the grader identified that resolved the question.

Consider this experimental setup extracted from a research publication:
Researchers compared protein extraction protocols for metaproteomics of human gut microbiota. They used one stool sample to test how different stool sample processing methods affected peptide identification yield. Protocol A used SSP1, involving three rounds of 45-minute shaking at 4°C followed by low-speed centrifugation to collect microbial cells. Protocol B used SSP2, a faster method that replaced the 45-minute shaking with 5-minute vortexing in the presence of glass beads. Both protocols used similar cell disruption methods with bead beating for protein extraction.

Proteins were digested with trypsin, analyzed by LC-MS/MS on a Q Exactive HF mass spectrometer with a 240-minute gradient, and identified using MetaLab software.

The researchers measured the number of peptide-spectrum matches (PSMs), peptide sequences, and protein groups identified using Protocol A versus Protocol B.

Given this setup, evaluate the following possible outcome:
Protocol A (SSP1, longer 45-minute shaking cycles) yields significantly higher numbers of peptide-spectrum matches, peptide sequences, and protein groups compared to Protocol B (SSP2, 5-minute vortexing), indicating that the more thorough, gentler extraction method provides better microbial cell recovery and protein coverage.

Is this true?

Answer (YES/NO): YES